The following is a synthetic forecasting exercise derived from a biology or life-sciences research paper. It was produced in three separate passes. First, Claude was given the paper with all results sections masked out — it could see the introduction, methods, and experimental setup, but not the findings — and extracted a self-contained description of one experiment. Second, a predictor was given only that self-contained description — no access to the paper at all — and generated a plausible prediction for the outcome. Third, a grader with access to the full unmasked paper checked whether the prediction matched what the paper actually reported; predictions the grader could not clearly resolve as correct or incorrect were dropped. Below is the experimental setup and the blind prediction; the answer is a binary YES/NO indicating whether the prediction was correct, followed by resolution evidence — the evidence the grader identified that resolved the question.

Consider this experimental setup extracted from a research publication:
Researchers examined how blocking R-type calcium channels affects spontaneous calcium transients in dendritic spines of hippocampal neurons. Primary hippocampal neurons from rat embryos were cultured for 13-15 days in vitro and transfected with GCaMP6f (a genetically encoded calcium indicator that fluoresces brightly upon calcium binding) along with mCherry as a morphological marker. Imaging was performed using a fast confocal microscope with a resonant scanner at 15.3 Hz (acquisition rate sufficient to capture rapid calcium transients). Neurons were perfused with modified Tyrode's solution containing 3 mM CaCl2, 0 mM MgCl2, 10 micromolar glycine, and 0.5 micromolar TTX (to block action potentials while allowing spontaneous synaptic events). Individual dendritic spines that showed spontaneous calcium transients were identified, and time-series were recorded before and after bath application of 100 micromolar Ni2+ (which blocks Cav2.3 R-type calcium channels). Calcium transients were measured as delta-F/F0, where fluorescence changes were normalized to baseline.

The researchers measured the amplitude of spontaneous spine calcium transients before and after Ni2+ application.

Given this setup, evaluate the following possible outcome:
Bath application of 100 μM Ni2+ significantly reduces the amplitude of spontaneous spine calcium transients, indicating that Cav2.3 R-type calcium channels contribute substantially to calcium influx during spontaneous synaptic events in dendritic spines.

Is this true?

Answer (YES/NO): NO